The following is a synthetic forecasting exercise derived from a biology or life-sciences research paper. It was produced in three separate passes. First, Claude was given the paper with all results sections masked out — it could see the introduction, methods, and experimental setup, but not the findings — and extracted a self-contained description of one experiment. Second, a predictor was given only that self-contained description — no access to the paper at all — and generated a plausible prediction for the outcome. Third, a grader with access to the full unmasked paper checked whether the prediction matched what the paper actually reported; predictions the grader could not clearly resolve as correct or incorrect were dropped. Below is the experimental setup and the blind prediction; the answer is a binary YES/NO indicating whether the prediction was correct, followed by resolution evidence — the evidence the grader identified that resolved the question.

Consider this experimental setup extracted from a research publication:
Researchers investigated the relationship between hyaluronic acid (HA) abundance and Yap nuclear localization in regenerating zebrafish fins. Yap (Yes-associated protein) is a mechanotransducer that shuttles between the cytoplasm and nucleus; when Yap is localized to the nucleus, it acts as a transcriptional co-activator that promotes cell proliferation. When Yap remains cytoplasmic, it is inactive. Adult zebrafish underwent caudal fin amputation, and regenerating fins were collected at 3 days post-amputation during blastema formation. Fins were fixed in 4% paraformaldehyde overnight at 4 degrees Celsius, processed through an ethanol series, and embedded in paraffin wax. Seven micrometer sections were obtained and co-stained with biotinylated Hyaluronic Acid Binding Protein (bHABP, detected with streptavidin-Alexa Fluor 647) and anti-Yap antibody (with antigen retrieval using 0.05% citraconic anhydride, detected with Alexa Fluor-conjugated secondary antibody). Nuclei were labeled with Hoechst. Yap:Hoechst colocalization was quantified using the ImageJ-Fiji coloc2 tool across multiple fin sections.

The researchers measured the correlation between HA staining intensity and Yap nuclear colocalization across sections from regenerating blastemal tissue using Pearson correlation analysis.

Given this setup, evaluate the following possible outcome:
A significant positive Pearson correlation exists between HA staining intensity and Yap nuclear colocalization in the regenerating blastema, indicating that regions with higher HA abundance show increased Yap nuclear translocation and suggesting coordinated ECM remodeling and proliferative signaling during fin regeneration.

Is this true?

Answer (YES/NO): YES